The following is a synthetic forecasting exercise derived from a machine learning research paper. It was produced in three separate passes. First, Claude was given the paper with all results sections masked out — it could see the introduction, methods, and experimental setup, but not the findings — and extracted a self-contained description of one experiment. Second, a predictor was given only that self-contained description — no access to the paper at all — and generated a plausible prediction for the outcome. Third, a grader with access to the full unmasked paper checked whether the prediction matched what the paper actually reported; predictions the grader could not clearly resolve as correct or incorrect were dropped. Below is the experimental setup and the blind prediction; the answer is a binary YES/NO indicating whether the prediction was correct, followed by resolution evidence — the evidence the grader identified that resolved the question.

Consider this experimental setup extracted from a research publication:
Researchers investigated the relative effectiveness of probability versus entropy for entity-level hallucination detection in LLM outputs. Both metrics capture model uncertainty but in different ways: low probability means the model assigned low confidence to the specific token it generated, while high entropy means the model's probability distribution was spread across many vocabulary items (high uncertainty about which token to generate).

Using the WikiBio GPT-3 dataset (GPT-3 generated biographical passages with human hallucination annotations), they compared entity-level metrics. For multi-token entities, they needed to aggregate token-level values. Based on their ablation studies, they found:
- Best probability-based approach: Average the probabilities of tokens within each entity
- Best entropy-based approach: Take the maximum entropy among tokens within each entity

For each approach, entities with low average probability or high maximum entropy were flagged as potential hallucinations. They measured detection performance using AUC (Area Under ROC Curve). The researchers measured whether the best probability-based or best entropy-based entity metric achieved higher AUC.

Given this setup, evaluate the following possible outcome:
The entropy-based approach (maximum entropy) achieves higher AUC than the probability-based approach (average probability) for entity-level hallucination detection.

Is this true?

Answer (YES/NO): NO